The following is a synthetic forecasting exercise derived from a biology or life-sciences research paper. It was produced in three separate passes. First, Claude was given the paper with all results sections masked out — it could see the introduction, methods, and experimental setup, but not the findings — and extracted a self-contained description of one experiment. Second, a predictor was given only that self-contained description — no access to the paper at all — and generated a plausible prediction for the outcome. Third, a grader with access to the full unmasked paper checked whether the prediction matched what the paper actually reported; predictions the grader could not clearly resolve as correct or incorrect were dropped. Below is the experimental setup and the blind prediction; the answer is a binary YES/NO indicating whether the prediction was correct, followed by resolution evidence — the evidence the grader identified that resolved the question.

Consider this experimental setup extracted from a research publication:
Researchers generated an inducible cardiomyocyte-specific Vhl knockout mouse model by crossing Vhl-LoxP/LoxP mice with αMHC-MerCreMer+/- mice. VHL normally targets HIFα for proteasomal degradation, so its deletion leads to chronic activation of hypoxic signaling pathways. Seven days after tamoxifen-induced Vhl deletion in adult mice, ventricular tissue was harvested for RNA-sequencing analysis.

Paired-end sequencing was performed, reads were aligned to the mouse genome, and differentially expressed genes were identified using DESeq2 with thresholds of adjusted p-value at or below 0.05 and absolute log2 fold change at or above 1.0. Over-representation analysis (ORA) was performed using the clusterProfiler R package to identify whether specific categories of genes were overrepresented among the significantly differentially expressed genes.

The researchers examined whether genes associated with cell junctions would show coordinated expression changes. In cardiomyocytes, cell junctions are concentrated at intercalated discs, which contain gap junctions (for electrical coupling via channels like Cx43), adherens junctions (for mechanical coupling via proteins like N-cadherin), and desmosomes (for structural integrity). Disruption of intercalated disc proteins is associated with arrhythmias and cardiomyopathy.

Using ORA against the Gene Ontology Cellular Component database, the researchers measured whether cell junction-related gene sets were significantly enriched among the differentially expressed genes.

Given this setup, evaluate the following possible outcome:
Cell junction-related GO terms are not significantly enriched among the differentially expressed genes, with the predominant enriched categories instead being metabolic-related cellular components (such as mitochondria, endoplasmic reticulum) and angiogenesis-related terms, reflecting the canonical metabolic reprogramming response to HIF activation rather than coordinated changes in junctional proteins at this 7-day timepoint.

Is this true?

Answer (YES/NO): NO